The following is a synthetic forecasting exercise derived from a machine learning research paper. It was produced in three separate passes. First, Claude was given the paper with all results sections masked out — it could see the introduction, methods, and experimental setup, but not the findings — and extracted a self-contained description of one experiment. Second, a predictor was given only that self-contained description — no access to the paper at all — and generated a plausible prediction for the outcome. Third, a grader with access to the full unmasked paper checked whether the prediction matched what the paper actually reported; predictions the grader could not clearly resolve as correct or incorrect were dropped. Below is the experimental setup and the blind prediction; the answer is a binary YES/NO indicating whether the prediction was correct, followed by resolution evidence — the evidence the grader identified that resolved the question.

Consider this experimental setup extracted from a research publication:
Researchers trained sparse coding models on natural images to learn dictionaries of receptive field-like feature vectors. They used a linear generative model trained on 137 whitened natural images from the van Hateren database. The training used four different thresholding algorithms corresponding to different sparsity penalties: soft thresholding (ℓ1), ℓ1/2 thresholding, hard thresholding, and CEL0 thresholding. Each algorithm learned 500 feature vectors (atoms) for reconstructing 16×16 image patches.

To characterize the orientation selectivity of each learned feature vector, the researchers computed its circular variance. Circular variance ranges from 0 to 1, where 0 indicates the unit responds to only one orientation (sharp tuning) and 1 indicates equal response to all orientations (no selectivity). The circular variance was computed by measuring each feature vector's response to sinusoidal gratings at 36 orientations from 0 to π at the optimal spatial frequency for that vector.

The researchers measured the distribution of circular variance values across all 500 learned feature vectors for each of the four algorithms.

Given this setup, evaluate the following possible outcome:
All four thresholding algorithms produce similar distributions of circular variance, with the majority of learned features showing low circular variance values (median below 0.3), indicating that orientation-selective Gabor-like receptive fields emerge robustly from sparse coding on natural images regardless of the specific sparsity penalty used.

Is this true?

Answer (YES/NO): NO